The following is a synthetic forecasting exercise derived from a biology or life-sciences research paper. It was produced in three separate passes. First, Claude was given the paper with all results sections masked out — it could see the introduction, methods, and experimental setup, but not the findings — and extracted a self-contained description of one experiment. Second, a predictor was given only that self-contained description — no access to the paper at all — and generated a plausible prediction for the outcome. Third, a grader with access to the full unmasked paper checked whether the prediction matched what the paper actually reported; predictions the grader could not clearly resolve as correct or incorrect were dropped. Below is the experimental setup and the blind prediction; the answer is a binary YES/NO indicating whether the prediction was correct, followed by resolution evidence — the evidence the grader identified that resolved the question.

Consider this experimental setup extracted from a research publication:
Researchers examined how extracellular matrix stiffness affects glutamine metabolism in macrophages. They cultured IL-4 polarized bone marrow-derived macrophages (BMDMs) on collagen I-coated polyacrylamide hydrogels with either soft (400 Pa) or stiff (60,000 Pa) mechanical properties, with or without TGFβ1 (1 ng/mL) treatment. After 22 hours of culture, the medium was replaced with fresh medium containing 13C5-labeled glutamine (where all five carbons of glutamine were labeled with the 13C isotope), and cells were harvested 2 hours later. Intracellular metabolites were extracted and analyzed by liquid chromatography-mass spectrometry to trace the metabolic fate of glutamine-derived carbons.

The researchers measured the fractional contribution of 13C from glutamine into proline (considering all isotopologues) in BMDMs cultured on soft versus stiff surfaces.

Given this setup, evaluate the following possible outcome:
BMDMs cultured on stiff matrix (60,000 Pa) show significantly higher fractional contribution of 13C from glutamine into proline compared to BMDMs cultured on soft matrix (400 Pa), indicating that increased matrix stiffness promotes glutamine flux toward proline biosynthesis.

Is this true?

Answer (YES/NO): YES